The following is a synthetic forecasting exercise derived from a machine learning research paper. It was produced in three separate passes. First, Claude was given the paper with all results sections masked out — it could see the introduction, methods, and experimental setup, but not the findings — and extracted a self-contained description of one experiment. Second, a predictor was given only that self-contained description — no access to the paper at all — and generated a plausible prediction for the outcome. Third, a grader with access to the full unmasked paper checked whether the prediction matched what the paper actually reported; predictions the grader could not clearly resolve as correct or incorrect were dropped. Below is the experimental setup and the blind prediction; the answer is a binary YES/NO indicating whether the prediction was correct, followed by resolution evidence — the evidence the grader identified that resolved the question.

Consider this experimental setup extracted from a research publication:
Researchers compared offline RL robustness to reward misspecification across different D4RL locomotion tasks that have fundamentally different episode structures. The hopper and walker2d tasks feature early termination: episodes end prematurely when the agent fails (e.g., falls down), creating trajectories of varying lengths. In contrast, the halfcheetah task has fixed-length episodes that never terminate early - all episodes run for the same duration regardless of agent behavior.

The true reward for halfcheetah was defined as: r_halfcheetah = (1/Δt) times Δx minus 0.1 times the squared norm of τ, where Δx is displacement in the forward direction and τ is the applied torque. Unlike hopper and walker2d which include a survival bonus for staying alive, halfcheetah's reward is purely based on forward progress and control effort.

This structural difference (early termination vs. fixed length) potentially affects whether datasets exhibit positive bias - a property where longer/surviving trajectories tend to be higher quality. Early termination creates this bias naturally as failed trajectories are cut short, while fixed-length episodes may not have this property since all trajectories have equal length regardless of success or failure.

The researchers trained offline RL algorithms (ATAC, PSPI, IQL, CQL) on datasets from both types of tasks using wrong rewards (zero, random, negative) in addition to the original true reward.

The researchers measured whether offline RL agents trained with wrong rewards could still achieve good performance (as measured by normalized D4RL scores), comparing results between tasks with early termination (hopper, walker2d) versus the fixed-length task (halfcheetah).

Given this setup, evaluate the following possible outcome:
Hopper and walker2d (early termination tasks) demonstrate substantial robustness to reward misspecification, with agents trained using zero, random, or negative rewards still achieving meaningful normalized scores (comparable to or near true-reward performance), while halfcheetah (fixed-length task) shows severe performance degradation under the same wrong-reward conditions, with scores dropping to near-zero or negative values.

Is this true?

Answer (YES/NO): NO